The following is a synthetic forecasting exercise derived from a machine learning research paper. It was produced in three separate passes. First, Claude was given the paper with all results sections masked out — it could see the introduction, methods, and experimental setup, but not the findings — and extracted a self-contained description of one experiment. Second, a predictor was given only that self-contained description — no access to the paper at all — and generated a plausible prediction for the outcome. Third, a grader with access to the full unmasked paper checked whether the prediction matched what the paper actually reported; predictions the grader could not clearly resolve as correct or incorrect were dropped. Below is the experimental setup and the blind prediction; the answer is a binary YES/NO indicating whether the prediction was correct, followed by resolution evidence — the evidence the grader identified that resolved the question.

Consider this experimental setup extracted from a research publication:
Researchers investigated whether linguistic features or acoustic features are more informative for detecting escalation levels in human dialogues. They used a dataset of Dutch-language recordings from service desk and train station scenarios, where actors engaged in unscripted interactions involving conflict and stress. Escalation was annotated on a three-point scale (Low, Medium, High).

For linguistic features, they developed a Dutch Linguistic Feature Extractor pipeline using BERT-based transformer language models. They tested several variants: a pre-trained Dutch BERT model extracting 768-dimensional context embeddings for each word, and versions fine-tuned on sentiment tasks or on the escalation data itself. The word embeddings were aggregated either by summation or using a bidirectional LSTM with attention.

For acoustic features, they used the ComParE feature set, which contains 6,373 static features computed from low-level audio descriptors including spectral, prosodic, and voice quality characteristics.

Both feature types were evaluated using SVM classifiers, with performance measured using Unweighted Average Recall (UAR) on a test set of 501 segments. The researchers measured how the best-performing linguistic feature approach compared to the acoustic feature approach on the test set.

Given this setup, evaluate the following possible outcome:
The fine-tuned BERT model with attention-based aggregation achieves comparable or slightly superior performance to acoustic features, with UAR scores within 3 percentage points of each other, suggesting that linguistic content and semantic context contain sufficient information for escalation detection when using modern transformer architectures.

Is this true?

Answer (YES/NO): NO